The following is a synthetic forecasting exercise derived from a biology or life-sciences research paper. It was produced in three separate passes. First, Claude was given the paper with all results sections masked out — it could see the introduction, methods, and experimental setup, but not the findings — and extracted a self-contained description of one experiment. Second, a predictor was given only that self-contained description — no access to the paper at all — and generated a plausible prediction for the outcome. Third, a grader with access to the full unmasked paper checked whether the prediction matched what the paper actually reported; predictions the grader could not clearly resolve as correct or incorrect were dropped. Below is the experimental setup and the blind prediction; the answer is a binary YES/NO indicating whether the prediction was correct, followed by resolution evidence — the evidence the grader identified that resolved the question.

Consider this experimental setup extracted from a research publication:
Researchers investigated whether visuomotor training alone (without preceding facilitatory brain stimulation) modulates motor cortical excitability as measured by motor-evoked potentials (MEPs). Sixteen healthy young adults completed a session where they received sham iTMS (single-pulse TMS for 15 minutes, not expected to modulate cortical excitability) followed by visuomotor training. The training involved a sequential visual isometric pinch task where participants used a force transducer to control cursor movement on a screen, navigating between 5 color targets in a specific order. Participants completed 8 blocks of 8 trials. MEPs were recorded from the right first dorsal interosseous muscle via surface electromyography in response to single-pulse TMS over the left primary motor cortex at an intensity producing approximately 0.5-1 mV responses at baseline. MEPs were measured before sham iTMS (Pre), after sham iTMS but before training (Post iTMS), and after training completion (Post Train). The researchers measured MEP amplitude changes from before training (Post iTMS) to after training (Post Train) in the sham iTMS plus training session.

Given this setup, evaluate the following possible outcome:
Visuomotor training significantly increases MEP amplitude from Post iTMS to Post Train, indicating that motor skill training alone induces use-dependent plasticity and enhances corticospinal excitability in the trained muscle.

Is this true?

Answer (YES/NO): NO